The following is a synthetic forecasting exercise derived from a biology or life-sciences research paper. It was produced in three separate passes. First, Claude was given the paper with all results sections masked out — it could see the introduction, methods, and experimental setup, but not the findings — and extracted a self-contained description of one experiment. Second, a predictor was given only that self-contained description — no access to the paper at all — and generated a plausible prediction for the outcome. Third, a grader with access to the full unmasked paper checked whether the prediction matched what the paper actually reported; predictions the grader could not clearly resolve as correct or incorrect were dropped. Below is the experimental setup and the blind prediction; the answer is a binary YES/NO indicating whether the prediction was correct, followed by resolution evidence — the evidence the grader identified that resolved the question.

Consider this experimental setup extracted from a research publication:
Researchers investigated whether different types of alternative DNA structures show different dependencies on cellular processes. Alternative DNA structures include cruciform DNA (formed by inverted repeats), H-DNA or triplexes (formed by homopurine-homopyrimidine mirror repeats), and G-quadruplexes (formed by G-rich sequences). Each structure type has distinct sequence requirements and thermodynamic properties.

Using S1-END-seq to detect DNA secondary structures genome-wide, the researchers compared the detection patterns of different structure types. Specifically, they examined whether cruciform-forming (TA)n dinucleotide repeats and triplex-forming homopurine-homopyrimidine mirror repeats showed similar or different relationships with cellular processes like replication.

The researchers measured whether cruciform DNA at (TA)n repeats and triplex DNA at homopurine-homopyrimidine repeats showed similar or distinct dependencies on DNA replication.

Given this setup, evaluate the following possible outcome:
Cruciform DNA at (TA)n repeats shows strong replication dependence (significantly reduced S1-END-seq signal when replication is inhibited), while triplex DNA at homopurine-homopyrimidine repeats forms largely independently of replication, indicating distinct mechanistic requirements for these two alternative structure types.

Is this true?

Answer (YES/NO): NO